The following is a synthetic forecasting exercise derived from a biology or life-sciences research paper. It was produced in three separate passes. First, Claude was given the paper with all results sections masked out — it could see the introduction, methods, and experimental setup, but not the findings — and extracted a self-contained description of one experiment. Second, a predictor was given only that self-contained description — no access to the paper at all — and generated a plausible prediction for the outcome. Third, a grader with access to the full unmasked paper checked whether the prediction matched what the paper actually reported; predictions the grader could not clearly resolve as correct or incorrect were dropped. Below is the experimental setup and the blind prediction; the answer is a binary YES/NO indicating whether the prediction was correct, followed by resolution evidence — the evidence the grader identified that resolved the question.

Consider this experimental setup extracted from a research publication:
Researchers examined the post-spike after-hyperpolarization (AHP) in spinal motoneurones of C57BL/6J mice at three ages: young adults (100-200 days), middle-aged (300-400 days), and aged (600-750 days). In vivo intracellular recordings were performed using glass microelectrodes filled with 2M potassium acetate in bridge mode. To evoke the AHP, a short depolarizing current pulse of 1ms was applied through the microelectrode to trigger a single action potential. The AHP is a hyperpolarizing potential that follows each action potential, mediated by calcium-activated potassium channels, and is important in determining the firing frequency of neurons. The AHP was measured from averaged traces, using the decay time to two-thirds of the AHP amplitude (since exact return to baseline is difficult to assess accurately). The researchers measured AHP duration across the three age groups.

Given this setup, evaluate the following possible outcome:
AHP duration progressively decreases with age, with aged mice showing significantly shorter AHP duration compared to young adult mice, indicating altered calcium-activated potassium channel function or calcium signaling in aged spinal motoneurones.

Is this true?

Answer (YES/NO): NO